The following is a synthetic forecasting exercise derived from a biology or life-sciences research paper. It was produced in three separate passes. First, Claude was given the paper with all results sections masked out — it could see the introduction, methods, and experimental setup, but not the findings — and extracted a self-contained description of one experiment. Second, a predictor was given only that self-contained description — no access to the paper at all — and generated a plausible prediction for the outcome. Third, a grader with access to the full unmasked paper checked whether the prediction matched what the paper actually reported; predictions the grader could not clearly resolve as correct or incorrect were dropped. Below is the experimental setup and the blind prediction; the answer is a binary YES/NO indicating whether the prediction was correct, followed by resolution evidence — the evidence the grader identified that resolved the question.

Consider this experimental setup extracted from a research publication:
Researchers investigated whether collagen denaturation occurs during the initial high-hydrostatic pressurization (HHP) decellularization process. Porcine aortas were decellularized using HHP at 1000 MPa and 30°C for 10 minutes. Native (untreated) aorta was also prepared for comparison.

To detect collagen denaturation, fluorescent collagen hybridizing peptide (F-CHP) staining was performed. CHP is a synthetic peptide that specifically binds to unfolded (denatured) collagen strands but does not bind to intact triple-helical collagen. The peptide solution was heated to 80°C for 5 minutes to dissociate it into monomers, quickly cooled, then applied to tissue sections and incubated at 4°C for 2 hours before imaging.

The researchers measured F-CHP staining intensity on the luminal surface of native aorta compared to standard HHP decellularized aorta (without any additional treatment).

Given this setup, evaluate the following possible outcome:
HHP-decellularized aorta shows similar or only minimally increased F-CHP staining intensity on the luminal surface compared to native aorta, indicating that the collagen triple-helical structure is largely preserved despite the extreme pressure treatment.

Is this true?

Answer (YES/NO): YES